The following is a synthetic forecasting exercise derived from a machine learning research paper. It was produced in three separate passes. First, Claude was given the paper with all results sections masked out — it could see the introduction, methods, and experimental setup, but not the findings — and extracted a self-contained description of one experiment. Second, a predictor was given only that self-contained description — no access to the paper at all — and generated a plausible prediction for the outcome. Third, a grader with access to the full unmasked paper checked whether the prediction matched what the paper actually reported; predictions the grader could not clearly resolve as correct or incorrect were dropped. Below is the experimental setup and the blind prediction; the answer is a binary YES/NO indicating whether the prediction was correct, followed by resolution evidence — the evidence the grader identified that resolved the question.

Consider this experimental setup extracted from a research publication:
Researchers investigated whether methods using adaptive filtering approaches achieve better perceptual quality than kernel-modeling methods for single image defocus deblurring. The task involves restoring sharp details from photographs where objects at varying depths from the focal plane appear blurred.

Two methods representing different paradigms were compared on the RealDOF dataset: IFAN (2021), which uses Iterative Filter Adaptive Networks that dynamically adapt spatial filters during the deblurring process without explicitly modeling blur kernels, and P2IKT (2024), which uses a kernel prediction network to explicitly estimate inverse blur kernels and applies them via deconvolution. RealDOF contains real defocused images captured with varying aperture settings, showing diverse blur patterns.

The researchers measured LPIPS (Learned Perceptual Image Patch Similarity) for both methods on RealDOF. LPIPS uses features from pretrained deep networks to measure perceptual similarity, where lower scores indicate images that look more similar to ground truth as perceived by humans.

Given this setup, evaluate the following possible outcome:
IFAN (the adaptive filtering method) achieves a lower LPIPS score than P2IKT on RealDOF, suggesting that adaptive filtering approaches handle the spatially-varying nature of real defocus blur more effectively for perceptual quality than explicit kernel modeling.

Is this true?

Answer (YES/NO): YES